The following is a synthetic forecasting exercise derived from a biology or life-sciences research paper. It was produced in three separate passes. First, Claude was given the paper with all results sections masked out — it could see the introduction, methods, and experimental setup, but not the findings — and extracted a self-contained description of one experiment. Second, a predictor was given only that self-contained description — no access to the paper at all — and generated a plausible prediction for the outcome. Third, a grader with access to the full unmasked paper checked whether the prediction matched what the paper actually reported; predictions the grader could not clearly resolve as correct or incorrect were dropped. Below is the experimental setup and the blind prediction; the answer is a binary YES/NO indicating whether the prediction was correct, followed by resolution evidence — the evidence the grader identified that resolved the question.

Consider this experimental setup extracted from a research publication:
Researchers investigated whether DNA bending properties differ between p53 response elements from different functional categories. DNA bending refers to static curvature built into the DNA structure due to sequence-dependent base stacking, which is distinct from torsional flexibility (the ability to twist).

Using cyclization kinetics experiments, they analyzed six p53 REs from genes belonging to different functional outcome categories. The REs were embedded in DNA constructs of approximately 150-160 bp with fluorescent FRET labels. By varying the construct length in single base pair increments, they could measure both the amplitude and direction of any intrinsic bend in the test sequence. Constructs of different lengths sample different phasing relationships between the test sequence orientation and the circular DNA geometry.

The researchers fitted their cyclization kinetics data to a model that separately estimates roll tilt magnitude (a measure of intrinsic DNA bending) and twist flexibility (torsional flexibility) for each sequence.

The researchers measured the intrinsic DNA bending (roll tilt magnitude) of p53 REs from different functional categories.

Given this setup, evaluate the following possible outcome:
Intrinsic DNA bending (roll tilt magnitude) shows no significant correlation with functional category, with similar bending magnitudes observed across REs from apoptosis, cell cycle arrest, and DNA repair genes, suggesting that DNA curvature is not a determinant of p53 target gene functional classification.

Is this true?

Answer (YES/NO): YES